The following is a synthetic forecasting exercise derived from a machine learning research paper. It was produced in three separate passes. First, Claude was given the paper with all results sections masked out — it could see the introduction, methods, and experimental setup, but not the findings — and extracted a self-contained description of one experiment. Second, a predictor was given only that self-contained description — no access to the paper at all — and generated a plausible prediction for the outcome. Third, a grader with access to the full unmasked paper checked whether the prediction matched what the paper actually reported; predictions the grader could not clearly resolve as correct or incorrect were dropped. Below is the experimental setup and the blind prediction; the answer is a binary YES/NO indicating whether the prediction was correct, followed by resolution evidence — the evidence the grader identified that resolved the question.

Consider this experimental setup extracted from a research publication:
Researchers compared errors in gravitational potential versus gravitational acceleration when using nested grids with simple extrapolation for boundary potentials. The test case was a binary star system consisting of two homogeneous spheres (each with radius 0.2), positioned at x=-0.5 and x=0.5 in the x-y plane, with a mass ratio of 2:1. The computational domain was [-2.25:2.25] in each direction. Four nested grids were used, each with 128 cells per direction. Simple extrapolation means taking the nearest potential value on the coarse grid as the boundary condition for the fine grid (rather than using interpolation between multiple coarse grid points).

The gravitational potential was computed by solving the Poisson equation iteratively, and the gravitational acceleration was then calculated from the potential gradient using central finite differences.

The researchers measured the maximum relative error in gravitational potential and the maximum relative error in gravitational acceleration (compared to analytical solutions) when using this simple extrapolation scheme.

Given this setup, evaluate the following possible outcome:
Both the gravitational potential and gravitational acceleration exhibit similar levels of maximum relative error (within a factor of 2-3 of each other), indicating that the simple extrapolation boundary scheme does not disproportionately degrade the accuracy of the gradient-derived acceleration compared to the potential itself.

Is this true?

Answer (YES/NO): NO